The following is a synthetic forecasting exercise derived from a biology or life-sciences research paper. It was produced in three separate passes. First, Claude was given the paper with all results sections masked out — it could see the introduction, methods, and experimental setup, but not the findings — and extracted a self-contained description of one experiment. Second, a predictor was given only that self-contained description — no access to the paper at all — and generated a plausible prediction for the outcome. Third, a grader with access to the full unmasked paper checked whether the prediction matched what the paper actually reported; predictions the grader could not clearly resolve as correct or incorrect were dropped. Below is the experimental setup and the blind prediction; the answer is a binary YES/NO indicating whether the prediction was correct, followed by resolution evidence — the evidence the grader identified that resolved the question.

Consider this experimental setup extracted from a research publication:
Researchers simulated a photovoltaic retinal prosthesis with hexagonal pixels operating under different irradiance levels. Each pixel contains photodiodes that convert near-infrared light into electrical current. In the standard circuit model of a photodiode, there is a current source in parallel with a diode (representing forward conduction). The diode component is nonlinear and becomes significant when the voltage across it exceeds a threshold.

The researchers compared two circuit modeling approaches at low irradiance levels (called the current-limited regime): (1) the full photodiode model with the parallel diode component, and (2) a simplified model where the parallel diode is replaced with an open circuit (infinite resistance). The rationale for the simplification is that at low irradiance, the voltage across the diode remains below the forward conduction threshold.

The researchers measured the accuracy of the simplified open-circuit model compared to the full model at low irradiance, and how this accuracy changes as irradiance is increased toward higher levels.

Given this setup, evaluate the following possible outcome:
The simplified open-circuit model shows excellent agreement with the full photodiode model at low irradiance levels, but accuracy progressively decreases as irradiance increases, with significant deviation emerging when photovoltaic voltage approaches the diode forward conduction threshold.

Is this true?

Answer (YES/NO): YES